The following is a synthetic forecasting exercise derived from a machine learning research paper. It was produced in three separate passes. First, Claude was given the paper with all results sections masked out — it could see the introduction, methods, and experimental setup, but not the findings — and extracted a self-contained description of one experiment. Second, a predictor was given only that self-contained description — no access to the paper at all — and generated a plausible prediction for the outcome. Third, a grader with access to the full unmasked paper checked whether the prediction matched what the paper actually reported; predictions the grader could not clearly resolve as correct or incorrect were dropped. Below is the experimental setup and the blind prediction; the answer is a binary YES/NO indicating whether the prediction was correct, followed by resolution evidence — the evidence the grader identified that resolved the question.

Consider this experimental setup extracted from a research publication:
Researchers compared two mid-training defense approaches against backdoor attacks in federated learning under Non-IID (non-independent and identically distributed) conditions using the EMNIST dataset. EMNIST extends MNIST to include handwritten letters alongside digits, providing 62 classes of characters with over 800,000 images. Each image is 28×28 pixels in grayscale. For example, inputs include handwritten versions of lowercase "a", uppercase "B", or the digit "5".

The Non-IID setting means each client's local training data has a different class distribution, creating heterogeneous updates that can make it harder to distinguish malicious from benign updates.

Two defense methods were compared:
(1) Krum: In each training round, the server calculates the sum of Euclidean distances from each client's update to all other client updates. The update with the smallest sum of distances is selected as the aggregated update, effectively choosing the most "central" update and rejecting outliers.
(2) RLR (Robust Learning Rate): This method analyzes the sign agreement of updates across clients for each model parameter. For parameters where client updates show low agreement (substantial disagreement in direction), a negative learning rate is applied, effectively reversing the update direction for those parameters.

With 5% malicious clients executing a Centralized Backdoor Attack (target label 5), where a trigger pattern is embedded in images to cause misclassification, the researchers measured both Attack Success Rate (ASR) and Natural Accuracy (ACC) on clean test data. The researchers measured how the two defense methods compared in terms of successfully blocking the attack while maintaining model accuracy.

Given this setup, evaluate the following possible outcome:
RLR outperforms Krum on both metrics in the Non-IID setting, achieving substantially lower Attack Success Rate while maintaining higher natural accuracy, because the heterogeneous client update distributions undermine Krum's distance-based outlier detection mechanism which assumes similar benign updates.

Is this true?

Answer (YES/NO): NO